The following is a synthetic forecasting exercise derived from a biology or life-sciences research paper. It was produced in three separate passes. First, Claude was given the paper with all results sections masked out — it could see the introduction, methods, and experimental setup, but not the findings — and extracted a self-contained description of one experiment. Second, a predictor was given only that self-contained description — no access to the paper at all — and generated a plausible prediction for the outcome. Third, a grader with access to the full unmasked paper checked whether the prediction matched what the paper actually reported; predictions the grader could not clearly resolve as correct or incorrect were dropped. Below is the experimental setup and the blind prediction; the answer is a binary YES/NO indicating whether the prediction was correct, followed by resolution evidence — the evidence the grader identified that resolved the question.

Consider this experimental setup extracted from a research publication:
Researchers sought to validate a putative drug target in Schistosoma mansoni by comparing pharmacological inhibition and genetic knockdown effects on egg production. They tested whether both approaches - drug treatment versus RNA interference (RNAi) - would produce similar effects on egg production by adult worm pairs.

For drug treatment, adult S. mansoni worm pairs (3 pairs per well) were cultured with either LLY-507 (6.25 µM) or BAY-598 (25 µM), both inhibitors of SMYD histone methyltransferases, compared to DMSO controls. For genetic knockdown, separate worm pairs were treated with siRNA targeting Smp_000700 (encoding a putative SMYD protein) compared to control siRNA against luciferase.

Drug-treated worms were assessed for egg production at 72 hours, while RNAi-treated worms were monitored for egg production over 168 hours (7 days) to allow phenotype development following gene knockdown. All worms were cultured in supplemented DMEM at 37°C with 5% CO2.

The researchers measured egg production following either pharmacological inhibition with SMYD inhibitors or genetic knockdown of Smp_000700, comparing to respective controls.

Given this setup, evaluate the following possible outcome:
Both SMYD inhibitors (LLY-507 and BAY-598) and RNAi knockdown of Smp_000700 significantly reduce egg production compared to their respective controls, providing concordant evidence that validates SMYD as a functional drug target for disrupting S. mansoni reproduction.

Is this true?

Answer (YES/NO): YES